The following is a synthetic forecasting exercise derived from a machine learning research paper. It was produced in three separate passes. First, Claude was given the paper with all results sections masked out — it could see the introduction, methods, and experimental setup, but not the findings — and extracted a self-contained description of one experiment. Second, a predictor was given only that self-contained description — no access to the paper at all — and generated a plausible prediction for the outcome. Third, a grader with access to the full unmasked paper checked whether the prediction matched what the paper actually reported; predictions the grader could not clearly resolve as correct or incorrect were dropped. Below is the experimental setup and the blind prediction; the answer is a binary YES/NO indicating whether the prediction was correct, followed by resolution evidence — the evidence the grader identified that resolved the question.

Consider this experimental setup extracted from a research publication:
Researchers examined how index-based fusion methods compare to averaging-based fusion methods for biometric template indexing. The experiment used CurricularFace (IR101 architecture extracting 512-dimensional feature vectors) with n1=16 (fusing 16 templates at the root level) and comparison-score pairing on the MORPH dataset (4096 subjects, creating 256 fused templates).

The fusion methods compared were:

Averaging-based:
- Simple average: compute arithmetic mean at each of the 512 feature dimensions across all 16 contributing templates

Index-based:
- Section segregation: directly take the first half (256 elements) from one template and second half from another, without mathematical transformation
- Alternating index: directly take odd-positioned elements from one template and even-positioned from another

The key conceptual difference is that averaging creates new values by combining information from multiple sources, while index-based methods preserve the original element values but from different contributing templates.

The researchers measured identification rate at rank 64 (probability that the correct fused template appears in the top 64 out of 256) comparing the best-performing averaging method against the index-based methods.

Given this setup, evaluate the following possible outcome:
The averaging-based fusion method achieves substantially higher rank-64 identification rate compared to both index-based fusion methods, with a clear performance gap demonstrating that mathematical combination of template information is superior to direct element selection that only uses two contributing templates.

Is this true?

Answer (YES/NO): YES